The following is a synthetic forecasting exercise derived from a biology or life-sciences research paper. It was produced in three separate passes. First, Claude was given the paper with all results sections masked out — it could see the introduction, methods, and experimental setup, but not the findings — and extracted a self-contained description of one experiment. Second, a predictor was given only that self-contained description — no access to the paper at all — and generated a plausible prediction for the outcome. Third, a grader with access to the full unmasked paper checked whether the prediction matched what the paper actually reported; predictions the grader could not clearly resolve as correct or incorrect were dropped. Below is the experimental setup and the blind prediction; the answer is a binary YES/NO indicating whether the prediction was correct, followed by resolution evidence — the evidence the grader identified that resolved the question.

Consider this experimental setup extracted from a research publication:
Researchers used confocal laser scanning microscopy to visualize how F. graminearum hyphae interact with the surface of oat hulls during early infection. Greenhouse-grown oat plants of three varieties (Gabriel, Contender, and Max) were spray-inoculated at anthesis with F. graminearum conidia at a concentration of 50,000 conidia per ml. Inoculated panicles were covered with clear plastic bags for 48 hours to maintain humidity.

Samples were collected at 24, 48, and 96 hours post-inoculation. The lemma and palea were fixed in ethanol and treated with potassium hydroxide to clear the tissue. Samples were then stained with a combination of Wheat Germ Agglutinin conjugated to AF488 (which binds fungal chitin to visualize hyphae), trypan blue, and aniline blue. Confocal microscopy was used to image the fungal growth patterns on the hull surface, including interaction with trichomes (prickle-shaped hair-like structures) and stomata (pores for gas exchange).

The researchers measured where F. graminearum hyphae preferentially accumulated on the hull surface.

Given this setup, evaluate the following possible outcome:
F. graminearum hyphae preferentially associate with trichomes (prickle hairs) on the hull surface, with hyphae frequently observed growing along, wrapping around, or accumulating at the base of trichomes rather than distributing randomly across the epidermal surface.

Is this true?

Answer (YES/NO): YES